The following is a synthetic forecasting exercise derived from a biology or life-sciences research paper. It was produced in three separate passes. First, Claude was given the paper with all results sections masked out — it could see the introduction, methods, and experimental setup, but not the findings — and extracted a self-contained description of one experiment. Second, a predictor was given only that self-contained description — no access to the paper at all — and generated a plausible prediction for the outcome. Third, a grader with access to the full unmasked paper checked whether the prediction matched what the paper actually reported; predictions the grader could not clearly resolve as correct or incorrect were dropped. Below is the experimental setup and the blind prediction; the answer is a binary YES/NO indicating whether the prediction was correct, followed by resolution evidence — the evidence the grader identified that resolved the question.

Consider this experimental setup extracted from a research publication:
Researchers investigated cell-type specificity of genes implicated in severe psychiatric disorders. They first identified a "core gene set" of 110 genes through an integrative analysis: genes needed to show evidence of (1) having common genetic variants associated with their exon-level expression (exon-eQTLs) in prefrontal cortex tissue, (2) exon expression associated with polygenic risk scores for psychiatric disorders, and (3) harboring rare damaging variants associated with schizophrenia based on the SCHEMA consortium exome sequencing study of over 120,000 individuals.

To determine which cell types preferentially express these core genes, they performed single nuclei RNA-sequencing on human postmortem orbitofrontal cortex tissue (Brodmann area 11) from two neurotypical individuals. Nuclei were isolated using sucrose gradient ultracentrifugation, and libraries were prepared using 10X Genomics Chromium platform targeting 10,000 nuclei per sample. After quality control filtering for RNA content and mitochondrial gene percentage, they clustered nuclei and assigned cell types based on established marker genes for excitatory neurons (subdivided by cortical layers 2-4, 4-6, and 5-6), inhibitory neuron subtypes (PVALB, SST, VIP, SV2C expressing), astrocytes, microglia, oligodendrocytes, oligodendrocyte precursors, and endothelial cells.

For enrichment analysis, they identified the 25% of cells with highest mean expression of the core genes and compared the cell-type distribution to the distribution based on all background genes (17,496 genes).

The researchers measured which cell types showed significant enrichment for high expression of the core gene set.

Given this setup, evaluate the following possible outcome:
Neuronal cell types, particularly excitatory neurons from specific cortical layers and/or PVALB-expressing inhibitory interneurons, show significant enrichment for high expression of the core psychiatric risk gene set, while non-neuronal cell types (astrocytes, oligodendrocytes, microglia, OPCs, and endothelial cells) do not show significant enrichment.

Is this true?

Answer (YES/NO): YES